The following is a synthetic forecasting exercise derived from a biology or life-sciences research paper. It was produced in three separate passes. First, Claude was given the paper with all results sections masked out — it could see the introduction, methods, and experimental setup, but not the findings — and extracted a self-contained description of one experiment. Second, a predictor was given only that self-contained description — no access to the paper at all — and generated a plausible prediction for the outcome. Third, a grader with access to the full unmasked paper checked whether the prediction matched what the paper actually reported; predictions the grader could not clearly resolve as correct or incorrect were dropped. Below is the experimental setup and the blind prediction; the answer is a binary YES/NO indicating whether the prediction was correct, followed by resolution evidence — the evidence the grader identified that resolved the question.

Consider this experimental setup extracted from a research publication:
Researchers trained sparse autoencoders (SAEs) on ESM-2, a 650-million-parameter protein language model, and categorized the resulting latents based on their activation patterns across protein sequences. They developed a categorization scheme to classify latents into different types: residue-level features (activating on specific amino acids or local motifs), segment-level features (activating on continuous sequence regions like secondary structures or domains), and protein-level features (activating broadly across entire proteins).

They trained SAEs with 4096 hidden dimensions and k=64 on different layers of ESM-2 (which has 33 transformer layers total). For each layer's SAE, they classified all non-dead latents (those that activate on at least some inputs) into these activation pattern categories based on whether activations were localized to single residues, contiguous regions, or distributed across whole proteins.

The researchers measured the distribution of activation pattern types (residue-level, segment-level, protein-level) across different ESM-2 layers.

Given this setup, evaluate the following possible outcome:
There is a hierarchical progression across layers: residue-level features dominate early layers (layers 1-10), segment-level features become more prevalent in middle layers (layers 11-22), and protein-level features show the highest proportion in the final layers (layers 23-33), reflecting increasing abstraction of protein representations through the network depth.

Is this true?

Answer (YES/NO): NO